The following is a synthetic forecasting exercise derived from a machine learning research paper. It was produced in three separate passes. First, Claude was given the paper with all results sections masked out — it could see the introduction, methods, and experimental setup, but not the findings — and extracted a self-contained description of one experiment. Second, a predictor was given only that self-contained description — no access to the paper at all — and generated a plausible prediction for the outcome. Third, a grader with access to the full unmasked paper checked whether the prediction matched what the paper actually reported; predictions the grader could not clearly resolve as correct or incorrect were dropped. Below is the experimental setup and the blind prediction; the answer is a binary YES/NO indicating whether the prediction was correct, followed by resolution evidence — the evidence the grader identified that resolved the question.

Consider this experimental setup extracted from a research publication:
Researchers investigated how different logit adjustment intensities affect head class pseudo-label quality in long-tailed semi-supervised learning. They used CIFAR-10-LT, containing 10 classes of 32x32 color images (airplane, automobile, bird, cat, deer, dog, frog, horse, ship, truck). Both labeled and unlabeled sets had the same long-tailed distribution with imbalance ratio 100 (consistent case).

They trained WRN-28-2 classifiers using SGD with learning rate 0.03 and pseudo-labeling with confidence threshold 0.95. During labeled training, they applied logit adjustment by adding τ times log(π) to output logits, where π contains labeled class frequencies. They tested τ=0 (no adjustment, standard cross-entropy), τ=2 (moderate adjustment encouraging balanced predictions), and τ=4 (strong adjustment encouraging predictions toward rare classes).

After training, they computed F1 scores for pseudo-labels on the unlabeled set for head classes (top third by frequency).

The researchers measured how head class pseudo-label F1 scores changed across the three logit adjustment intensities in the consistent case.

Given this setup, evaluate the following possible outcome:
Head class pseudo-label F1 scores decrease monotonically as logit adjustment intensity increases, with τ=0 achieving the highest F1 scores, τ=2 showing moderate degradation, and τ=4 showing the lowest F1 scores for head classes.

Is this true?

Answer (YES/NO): NO